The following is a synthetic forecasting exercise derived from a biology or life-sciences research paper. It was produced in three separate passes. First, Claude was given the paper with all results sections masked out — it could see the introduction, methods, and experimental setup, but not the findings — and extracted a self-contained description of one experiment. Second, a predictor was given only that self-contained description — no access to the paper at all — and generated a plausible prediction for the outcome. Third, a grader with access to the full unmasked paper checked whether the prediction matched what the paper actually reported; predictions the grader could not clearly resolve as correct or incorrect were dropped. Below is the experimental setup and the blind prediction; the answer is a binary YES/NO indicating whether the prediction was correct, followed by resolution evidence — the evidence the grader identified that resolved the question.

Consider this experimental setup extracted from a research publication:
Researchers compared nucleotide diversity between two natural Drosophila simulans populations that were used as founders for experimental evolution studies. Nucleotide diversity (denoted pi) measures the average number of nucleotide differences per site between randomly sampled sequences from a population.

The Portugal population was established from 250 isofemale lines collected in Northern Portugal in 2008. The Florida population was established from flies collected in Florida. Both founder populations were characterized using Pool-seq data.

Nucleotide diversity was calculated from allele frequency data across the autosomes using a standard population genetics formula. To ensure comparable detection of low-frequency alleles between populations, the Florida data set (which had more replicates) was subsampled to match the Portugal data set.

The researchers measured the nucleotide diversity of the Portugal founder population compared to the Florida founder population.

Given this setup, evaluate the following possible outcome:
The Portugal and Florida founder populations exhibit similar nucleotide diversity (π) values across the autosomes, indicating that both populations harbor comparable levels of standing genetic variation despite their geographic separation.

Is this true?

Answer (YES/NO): NO